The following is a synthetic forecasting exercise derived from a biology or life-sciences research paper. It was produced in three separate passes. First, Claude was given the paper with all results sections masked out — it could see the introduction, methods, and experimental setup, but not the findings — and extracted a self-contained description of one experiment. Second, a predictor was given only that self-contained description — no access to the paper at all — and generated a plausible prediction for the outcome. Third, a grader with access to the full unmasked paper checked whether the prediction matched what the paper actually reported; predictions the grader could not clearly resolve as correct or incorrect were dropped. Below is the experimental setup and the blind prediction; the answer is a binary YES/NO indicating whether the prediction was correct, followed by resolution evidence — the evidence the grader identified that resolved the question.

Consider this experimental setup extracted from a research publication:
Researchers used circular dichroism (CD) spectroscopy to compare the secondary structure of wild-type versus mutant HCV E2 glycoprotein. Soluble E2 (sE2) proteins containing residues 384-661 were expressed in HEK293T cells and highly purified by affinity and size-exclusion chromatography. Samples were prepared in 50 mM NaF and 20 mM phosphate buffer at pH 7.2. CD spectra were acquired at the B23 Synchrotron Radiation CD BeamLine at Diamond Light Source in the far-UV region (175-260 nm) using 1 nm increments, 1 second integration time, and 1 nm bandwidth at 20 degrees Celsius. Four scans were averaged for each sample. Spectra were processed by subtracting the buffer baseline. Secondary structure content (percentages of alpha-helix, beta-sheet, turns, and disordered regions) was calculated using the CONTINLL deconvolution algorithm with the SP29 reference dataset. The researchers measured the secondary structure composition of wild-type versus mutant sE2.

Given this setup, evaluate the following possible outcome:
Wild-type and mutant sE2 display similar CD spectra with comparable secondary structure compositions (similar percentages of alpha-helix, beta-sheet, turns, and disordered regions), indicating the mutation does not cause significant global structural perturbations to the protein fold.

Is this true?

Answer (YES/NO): NO